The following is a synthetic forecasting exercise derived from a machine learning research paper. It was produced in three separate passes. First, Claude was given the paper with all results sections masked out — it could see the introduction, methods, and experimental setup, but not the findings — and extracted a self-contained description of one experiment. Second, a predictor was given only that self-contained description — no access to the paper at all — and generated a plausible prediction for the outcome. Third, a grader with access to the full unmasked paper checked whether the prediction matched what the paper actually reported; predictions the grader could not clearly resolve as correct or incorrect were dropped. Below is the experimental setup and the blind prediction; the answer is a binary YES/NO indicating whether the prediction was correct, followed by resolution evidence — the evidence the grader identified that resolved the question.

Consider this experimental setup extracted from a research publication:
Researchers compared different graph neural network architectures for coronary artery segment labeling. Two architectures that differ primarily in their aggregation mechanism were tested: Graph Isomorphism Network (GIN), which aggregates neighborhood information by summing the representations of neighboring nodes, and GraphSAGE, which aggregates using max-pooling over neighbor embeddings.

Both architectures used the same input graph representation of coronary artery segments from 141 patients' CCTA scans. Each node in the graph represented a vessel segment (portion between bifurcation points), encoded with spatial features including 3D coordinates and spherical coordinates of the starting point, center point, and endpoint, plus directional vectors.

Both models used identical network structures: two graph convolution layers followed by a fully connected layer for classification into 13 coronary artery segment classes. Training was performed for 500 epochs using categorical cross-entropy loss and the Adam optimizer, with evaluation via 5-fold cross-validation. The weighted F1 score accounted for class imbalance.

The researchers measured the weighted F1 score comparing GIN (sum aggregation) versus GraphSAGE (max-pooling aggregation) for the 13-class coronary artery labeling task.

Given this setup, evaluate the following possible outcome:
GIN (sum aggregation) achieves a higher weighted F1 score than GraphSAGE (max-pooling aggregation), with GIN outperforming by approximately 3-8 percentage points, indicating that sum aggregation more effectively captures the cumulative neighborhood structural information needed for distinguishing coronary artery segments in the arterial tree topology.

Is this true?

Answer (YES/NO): NO